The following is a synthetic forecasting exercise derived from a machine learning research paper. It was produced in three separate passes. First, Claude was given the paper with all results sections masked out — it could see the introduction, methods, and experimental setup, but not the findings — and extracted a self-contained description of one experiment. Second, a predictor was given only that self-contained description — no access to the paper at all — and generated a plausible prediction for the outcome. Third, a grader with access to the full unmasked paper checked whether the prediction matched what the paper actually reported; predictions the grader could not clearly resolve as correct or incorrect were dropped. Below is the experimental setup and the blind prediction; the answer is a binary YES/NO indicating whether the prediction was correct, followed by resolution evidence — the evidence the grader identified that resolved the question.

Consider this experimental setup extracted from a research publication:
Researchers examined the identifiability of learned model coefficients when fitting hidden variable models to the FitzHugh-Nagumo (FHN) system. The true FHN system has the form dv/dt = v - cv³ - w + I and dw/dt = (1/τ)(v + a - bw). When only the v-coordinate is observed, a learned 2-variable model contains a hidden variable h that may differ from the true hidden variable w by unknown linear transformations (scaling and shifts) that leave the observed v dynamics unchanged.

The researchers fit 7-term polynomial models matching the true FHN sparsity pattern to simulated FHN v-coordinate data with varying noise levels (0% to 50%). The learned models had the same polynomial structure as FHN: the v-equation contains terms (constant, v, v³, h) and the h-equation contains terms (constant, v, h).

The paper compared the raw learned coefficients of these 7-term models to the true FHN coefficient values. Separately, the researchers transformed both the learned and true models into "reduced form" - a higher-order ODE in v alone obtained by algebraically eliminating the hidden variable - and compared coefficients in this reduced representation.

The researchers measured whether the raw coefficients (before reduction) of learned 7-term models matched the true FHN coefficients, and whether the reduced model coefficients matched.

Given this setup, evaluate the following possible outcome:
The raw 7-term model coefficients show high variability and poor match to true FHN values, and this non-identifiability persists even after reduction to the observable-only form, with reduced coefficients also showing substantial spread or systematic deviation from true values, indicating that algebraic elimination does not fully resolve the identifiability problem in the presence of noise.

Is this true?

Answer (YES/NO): NO